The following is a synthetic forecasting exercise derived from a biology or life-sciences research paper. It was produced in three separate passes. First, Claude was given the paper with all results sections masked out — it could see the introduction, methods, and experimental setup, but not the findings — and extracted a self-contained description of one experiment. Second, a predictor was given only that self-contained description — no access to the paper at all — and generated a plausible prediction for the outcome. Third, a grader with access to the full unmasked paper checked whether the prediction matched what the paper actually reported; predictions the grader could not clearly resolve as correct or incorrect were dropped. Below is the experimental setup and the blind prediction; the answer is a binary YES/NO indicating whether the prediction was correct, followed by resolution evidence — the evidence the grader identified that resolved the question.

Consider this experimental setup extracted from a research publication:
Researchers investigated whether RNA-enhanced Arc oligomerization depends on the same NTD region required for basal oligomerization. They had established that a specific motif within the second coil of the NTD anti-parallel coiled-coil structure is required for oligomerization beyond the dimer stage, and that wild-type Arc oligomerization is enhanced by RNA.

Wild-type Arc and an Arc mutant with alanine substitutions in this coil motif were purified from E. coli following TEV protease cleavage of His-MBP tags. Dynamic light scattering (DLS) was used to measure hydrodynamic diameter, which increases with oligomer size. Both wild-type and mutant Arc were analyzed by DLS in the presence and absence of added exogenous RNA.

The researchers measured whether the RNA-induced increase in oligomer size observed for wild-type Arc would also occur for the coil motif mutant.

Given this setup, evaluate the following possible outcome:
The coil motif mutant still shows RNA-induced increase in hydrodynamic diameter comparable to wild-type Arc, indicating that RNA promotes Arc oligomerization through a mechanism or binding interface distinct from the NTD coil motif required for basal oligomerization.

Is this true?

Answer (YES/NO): NO